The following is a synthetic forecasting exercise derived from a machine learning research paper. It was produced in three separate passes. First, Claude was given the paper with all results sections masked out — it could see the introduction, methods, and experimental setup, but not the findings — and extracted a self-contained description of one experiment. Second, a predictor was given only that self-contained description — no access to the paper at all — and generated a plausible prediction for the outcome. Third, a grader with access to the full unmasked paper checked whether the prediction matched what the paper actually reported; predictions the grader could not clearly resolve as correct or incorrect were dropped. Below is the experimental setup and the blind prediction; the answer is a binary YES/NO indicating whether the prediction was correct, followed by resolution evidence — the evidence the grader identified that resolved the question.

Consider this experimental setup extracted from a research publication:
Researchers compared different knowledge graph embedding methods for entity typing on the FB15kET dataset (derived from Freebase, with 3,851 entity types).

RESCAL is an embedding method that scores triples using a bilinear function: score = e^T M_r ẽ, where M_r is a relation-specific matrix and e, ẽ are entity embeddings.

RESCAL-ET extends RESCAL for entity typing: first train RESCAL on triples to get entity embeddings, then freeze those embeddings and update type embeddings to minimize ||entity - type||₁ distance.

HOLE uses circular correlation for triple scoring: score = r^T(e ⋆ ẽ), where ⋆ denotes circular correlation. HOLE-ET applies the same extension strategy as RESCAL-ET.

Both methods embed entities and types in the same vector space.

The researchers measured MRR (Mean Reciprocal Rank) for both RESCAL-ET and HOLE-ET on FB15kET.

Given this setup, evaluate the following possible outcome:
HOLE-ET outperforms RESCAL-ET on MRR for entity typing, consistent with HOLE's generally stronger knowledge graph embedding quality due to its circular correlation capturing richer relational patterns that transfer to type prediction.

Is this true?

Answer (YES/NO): YES